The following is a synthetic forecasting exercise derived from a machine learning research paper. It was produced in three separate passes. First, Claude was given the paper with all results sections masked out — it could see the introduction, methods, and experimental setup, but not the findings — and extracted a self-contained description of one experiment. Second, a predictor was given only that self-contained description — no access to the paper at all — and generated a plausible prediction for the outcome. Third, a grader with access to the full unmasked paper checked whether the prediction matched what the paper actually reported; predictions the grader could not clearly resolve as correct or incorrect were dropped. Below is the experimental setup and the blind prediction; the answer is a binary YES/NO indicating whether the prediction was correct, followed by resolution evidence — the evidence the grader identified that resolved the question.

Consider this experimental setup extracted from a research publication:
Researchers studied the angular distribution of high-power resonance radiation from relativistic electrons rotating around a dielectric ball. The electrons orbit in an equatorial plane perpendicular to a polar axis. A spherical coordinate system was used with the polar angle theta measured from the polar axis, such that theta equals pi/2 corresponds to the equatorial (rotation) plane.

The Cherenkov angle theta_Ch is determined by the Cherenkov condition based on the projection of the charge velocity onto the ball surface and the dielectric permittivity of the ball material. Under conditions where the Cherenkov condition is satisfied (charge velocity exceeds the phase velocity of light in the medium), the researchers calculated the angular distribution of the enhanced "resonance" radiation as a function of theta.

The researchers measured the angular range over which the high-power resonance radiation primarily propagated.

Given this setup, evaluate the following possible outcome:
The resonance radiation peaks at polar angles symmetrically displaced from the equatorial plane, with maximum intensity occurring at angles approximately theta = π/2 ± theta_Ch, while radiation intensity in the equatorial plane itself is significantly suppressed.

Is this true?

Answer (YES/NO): NO